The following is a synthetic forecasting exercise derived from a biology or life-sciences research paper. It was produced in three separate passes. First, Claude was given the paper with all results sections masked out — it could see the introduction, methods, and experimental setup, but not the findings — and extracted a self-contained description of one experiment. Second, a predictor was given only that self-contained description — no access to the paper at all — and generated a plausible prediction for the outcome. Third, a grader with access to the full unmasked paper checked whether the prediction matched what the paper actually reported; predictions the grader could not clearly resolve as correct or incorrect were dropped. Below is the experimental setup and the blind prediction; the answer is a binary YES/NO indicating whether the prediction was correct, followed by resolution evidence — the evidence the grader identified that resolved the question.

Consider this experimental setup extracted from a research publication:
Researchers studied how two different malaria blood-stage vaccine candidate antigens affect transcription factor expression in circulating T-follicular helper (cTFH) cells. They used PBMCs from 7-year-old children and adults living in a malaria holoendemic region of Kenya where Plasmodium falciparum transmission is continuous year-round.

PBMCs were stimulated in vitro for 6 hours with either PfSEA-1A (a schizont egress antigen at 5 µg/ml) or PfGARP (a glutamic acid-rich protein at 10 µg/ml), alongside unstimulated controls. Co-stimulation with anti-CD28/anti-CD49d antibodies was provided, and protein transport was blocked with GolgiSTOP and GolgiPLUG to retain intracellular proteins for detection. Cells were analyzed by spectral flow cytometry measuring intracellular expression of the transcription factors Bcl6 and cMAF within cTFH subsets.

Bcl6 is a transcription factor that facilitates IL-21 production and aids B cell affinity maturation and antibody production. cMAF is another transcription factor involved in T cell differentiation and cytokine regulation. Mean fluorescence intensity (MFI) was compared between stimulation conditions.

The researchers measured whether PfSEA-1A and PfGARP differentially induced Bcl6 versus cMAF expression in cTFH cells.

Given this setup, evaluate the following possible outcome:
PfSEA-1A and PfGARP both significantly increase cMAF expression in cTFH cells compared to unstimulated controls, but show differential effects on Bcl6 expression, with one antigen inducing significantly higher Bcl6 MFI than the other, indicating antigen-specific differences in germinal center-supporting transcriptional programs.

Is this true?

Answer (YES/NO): NO